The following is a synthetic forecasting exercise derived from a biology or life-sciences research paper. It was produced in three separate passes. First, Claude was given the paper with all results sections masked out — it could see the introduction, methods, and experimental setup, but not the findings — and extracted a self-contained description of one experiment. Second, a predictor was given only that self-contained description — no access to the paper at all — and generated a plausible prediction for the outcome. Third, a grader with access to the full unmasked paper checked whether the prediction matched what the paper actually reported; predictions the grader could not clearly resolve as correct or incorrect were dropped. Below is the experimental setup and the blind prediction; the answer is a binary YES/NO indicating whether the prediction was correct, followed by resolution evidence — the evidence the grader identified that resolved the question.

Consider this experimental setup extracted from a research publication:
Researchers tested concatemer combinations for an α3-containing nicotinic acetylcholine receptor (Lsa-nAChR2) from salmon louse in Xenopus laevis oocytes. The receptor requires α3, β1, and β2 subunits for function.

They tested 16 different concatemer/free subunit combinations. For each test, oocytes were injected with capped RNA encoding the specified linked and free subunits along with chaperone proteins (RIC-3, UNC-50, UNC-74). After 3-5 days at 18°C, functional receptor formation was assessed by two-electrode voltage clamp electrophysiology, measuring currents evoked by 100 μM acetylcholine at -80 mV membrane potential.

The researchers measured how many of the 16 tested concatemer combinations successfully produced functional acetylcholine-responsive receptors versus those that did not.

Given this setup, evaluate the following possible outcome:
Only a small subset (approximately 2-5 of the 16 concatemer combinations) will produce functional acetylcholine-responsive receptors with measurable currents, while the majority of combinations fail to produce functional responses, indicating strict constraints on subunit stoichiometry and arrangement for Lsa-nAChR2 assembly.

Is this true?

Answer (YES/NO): NO